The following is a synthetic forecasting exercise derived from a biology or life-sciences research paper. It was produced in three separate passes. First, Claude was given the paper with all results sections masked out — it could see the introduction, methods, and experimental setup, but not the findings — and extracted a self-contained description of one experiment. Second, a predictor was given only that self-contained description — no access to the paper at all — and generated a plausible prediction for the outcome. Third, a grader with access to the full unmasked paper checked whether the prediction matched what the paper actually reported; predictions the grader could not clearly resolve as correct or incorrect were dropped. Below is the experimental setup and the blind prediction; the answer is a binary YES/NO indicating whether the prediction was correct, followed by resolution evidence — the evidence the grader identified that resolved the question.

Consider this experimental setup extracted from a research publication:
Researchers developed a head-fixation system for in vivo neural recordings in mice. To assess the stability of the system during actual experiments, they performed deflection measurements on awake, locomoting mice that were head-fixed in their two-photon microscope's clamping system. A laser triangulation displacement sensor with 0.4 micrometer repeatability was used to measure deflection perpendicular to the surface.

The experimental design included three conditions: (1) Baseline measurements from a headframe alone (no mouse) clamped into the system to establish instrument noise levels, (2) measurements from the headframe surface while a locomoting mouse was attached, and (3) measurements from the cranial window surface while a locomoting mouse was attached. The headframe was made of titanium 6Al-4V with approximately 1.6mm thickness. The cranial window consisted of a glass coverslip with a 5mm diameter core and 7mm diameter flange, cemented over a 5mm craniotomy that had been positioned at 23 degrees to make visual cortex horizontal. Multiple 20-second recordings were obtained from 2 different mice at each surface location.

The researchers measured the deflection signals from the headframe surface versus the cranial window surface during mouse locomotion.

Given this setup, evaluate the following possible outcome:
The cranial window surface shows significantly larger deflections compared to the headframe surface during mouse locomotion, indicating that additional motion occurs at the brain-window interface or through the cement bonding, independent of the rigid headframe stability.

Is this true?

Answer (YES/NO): NO